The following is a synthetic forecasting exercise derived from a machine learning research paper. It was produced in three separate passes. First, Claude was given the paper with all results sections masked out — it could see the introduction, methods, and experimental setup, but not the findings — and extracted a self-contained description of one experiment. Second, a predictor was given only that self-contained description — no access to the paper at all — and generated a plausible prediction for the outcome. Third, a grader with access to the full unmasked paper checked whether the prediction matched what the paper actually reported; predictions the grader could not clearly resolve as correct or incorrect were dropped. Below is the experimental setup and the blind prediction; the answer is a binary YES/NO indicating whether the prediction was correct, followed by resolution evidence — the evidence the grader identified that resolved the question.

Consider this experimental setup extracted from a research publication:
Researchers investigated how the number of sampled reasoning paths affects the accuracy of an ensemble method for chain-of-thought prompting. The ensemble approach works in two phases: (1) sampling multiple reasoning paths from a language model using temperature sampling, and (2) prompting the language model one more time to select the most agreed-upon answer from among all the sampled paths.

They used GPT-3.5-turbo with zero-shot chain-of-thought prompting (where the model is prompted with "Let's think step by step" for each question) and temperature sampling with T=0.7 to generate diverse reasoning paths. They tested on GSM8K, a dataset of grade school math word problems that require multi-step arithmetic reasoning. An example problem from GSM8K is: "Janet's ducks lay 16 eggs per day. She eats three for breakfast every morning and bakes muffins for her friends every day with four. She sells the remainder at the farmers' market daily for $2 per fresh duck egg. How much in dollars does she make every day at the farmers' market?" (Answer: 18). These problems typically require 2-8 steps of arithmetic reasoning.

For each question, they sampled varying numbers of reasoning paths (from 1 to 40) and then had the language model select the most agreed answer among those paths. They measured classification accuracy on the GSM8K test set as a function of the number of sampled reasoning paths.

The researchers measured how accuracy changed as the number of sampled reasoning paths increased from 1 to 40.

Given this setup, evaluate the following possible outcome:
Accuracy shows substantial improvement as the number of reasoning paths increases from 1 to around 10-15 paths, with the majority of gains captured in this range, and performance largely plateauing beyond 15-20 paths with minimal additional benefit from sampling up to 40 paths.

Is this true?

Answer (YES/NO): NO